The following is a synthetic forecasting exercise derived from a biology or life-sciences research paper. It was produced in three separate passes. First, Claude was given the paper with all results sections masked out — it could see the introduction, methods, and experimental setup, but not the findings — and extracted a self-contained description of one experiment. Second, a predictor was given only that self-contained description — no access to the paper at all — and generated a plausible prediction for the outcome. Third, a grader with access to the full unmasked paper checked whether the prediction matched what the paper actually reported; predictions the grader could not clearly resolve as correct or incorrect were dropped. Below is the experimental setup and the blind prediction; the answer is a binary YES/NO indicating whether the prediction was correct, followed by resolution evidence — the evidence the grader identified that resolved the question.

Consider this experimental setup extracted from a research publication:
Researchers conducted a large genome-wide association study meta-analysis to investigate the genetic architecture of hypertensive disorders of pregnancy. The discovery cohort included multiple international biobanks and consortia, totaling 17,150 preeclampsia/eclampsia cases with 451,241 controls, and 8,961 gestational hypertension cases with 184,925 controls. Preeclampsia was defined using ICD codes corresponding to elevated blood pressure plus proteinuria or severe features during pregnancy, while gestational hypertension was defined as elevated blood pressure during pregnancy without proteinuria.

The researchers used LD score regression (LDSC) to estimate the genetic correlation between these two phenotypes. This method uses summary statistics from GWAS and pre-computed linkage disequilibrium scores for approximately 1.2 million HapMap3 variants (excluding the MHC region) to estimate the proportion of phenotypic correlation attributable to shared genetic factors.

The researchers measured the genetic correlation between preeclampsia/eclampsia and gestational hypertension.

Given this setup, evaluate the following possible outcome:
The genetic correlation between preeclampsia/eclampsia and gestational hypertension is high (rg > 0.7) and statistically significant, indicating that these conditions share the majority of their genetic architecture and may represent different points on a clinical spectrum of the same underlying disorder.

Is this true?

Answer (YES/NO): YES